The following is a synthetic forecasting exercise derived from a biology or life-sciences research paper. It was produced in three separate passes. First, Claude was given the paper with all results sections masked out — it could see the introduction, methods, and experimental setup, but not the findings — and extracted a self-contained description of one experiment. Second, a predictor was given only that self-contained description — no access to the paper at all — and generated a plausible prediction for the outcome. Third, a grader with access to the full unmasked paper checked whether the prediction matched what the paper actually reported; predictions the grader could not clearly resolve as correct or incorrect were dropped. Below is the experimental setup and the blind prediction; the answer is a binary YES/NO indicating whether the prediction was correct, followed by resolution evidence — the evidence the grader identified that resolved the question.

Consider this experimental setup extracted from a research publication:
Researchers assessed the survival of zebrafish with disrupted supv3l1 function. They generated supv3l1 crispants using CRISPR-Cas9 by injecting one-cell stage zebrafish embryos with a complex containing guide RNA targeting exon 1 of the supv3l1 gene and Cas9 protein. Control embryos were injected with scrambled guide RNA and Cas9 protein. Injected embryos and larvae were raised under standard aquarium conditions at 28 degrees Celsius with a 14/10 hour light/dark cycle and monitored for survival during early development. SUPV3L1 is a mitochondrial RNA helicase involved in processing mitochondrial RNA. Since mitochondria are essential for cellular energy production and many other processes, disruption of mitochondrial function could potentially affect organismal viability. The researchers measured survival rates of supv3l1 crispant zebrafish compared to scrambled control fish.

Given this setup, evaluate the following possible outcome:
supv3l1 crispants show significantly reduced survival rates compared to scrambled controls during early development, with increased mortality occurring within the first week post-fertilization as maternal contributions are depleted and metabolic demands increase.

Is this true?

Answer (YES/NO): YES